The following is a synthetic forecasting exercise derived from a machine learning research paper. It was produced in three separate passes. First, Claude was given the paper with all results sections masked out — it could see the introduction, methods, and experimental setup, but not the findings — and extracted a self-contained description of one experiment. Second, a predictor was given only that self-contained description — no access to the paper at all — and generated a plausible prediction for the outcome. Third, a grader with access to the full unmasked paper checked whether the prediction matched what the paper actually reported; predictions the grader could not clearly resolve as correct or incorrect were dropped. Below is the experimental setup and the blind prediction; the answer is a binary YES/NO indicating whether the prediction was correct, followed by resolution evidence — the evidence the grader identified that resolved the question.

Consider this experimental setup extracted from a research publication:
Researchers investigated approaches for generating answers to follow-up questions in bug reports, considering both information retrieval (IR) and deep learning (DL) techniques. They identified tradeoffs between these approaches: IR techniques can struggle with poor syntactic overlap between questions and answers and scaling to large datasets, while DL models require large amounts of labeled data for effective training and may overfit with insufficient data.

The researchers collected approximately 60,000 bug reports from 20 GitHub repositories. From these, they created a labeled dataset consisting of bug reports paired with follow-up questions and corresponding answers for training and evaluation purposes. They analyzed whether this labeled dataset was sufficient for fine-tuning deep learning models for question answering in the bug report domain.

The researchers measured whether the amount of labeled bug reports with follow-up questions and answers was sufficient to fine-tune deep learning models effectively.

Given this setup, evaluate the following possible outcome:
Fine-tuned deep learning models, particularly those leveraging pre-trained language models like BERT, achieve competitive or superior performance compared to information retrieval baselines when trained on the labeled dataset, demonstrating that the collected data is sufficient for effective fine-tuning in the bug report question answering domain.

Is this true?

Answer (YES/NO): NO